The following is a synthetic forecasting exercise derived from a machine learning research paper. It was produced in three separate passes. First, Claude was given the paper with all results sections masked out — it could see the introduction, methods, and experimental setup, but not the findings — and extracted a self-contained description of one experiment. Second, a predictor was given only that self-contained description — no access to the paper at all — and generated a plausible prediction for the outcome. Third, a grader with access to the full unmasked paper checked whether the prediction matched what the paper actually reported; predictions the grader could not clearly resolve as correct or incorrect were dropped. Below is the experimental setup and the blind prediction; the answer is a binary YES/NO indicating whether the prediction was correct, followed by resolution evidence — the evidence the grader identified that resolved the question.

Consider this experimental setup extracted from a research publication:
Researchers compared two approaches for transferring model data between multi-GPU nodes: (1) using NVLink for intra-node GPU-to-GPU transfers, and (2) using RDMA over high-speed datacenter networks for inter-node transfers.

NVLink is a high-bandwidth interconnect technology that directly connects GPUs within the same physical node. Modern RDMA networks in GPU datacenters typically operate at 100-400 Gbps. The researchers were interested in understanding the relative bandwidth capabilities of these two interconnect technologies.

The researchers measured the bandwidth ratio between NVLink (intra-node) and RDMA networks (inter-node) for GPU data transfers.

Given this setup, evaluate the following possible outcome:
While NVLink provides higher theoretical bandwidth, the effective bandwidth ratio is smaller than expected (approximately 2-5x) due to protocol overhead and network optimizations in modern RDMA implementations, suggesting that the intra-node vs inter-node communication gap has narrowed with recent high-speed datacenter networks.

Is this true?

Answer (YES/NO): NO